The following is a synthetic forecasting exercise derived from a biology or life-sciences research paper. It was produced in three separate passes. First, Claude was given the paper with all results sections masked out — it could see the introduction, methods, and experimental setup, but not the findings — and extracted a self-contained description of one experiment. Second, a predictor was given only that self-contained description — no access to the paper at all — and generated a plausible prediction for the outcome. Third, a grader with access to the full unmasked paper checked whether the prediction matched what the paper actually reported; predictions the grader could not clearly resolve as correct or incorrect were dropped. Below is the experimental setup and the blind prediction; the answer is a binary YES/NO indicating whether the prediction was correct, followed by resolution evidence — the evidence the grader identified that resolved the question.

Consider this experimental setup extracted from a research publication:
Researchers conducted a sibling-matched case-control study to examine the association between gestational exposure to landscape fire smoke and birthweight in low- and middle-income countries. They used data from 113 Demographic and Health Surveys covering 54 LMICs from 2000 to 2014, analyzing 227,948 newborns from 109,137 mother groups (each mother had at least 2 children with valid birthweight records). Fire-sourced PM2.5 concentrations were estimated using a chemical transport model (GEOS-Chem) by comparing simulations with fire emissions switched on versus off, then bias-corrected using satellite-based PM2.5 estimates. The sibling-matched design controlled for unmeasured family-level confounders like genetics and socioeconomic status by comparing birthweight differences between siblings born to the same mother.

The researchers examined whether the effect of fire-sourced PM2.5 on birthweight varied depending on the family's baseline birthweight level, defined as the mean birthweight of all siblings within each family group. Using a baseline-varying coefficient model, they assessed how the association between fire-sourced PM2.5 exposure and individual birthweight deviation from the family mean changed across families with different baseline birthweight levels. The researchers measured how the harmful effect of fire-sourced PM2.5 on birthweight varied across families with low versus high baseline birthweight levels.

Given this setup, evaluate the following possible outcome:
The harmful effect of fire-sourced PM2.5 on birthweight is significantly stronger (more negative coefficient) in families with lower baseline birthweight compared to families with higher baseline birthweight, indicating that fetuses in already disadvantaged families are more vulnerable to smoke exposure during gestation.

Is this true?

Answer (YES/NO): YES